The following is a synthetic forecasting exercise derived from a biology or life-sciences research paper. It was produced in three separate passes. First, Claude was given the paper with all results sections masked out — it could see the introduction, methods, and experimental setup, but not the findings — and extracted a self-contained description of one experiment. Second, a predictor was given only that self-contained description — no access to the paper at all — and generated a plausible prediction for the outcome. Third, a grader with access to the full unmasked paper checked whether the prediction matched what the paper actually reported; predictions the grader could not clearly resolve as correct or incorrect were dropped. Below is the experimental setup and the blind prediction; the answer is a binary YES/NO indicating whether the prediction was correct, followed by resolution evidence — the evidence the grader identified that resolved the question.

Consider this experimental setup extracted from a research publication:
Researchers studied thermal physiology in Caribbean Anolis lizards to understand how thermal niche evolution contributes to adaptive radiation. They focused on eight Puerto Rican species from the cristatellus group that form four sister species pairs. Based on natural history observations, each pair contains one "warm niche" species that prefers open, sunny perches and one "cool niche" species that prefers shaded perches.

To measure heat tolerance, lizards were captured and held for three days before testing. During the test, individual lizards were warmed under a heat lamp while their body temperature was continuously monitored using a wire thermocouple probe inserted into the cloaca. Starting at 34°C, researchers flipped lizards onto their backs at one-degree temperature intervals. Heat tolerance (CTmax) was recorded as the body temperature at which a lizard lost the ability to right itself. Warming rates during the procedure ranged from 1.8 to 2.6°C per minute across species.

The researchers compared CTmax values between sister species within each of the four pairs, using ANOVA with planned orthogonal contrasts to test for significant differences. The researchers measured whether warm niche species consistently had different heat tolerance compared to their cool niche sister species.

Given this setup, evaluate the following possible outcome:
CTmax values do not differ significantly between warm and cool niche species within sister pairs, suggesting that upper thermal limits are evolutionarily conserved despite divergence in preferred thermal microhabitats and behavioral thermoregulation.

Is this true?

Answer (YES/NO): NO